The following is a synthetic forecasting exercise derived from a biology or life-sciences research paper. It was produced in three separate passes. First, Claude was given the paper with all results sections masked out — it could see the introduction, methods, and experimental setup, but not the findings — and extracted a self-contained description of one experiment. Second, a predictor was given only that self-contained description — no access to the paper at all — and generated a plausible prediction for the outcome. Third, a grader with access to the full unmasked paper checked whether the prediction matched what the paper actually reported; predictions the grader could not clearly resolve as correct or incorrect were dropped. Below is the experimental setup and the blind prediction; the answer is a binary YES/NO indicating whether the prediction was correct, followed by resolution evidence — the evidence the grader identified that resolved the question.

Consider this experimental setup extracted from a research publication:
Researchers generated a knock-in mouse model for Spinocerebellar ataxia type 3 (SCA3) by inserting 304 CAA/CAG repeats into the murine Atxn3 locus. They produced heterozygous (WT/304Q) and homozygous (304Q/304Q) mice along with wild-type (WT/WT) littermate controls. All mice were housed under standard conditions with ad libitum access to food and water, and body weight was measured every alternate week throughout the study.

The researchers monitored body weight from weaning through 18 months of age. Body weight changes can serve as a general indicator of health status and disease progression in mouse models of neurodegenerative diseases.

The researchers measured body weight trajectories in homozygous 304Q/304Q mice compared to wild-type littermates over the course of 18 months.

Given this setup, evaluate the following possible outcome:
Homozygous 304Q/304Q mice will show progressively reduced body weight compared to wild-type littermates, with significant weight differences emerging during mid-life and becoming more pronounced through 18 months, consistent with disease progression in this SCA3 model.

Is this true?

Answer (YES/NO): YES